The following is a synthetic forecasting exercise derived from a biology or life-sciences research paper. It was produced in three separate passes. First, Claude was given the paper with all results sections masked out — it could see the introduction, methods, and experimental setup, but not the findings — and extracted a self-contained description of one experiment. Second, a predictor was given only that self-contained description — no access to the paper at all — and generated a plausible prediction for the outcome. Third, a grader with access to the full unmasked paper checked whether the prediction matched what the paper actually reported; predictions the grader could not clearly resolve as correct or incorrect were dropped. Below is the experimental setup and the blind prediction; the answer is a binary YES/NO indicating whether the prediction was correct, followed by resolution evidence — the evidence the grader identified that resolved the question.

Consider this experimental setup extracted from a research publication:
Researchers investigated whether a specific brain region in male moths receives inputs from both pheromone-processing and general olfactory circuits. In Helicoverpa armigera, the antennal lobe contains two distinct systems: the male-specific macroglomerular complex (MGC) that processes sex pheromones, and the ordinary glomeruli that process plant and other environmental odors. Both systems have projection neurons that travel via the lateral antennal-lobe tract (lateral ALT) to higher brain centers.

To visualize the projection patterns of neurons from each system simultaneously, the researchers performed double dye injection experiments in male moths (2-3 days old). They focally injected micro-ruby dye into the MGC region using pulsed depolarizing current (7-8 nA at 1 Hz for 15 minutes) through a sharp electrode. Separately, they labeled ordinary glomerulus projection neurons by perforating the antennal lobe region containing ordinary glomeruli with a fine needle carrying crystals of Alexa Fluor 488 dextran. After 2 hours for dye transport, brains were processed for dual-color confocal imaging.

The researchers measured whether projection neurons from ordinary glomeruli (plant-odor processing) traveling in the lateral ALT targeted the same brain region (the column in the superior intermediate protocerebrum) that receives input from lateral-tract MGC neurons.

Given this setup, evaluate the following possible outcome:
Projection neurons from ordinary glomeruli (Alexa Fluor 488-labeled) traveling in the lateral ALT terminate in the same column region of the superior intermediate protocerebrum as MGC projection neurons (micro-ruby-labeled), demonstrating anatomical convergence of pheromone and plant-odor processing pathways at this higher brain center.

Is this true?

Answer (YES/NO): YES